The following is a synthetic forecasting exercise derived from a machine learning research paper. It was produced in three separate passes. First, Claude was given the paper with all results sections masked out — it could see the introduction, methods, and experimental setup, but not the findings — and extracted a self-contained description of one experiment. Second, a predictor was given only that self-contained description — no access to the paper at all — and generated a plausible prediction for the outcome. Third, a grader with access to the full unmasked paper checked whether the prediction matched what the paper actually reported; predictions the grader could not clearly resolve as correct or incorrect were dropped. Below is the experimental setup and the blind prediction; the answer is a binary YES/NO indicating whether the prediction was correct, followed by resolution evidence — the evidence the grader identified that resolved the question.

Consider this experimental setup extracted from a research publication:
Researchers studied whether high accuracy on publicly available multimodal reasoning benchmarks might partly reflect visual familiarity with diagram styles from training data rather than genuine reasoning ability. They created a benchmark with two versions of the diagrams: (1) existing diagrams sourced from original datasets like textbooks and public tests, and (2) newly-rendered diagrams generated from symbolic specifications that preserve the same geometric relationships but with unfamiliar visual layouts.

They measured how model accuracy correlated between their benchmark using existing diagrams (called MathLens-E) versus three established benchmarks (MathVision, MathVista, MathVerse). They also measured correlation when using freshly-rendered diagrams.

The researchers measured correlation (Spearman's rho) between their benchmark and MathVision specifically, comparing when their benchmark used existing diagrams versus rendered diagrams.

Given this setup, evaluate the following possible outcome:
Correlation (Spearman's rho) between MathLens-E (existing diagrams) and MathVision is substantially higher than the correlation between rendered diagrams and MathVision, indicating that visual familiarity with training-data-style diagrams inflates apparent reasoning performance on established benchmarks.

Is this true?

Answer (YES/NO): YES